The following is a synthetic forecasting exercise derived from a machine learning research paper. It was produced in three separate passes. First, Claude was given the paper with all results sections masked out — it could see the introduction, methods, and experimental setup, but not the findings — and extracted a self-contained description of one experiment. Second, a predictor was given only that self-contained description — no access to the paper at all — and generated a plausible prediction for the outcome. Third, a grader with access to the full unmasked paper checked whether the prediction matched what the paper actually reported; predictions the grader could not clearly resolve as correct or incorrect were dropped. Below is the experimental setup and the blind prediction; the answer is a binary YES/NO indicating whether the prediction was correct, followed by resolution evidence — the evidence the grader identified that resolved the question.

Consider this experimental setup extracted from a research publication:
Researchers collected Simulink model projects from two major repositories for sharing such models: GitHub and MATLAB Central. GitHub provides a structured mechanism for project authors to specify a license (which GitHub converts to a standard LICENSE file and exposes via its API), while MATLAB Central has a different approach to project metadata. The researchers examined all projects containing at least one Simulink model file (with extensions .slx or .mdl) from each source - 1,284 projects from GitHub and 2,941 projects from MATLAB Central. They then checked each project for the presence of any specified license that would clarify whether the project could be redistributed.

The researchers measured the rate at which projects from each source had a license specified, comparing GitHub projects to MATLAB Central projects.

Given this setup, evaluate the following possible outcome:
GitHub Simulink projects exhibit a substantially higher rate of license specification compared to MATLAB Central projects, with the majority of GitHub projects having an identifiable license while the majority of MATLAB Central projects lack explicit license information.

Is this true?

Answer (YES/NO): NO